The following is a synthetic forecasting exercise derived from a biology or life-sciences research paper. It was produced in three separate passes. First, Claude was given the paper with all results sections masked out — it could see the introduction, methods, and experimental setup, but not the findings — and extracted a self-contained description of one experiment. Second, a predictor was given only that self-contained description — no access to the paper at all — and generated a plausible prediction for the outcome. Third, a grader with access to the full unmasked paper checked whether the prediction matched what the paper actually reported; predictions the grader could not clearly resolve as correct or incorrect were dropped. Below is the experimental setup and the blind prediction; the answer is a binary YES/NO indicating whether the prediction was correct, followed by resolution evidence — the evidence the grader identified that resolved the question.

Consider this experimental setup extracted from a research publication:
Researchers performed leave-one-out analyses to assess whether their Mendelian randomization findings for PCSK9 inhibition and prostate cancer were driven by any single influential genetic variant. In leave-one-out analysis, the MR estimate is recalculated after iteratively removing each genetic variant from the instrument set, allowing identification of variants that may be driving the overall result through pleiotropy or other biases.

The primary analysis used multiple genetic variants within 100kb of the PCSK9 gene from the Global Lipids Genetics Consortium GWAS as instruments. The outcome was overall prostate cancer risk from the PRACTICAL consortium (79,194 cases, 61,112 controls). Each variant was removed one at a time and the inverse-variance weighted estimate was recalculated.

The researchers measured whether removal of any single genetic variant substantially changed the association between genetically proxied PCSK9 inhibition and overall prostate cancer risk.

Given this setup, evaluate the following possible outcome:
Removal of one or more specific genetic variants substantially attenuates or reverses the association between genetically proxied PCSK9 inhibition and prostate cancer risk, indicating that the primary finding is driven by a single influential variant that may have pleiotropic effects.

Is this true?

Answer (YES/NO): NO